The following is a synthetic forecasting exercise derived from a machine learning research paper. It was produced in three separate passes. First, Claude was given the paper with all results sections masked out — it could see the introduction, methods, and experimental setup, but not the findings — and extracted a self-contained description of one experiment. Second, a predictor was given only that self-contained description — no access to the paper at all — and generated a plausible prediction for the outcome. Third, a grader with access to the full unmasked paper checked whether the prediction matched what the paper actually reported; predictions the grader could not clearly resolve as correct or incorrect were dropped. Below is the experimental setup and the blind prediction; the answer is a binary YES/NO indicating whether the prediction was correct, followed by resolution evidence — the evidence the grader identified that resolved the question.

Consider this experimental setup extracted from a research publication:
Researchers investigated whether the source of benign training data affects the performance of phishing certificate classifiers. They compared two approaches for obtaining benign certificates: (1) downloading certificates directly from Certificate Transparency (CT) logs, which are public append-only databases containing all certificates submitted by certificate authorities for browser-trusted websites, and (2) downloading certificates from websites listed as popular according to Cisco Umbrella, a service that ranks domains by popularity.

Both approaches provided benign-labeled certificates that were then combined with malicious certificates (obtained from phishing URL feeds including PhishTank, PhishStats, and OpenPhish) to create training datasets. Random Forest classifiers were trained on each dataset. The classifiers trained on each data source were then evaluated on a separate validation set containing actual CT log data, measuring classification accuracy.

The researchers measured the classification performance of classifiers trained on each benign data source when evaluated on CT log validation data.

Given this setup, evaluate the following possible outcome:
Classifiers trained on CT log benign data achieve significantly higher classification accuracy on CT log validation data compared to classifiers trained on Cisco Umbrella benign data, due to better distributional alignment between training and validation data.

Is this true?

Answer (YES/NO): YES